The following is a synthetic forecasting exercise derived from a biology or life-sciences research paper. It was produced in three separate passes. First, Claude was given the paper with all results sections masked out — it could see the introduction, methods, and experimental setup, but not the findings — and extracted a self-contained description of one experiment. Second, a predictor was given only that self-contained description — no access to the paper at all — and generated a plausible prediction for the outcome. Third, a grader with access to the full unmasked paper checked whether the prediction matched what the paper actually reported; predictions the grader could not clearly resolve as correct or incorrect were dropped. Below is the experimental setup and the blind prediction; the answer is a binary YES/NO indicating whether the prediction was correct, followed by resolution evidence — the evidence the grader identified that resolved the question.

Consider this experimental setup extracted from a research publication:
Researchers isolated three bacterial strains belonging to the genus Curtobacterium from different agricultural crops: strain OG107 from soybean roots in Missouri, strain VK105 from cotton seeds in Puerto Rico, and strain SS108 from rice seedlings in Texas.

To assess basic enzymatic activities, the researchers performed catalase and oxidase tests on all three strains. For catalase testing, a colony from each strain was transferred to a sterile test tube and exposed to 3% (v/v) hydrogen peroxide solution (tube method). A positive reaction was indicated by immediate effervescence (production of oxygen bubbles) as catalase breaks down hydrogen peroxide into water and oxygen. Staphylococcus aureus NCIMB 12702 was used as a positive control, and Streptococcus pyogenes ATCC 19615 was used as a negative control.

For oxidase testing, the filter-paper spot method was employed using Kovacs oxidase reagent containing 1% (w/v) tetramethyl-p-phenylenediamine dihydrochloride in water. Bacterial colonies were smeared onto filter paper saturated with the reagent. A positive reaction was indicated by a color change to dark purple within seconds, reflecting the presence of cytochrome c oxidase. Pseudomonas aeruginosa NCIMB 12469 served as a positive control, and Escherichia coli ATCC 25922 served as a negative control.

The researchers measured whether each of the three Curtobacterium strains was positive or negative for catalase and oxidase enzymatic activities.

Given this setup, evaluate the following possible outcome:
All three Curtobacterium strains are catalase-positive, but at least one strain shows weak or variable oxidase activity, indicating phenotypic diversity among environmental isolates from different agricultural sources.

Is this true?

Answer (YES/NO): NO